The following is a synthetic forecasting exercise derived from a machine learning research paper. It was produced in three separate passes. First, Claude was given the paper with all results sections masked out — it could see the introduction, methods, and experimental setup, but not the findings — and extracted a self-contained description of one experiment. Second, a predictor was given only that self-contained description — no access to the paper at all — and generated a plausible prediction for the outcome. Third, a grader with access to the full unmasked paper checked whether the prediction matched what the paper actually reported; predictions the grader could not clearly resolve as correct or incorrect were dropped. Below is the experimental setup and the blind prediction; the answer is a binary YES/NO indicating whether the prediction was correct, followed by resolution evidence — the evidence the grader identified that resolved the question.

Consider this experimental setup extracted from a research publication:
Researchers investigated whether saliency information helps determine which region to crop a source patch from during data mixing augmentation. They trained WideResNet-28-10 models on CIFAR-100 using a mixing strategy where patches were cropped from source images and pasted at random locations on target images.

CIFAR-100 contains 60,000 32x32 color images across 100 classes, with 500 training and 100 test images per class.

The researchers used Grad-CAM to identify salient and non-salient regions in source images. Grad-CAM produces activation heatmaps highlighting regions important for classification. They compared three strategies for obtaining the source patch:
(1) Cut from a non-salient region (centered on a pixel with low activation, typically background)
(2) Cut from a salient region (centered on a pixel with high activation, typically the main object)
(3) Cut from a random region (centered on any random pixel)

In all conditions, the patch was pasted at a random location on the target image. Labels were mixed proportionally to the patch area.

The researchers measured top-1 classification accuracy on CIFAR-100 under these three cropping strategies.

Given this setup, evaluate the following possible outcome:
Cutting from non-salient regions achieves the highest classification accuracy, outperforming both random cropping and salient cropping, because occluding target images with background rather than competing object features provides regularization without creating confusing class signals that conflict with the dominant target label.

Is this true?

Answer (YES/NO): NO